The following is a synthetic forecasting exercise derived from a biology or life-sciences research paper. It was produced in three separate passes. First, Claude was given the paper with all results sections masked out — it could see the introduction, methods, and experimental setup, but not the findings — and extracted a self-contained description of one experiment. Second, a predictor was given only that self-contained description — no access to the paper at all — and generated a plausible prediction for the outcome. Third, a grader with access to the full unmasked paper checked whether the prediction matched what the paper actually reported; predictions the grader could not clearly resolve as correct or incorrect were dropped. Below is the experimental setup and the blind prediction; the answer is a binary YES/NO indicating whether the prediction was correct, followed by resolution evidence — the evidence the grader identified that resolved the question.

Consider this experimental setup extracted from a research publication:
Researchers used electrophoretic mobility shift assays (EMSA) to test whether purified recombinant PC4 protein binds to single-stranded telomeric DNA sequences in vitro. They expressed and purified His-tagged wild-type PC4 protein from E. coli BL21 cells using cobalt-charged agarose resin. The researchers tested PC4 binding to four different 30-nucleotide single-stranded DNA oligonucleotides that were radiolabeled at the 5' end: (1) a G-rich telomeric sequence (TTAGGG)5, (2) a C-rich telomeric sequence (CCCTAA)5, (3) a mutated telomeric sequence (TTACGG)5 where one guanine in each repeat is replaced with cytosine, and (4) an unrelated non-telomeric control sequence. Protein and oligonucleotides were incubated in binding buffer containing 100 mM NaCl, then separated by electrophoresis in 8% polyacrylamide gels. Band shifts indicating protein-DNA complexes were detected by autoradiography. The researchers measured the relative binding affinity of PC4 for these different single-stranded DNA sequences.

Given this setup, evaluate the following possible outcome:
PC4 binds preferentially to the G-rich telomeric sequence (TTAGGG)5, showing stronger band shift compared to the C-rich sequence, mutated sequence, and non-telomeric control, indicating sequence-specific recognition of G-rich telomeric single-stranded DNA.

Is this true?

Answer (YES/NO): NO